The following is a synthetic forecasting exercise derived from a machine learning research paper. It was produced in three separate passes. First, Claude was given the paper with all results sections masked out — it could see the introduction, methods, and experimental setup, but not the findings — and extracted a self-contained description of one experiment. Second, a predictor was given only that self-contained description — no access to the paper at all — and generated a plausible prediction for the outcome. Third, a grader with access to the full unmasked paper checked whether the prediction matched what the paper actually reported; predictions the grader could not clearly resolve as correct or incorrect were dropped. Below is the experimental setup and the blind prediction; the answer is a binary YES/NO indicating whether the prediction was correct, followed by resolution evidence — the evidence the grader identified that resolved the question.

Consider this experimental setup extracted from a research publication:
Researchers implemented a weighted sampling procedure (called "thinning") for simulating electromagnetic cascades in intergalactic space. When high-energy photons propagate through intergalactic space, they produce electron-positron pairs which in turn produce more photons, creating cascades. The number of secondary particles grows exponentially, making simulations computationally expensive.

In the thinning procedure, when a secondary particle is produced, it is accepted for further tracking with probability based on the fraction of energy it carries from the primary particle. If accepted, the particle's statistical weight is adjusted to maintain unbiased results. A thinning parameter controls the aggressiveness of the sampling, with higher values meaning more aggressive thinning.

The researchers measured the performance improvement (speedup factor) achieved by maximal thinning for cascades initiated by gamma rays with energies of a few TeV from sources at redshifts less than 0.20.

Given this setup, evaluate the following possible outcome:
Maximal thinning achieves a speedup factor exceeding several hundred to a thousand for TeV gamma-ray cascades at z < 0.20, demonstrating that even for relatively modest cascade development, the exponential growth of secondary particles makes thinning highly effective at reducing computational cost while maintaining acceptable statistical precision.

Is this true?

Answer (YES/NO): NO